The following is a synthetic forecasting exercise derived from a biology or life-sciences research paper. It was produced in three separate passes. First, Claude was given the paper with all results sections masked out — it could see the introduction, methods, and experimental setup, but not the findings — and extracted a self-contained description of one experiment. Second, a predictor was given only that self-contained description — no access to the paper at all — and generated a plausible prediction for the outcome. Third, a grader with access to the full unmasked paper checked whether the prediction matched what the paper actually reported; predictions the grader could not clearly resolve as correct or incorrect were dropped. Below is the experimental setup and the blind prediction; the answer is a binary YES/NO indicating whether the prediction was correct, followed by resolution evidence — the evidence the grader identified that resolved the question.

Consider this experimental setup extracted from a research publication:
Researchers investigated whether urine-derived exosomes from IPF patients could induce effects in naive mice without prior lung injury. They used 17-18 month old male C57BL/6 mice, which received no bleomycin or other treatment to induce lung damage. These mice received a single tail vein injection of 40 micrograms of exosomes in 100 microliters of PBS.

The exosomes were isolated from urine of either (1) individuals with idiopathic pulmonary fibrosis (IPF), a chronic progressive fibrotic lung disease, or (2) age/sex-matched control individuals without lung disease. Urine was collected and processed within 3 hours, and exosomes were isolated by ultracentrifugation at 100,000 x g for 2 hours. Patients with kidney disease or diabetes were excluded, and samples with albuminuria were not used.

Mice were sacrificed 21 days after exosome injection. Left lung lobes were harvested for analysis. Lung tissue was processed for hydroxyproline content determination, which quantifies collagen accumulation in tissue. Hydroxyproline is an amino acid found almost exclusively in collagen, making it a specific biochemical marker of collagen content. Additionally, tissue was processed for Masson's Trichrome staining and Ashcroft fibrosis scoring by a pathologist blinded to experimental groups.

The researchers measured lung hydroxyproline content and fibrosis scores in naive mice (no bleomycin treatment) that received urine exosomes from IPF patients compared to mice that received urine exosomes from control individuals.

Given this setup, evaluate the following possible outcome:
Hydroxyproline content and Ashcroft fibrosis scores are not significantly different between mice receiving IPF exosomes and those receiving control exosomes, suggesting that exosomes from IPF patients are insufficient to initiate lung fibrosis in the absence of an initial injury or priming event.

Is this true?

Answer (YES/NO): NO